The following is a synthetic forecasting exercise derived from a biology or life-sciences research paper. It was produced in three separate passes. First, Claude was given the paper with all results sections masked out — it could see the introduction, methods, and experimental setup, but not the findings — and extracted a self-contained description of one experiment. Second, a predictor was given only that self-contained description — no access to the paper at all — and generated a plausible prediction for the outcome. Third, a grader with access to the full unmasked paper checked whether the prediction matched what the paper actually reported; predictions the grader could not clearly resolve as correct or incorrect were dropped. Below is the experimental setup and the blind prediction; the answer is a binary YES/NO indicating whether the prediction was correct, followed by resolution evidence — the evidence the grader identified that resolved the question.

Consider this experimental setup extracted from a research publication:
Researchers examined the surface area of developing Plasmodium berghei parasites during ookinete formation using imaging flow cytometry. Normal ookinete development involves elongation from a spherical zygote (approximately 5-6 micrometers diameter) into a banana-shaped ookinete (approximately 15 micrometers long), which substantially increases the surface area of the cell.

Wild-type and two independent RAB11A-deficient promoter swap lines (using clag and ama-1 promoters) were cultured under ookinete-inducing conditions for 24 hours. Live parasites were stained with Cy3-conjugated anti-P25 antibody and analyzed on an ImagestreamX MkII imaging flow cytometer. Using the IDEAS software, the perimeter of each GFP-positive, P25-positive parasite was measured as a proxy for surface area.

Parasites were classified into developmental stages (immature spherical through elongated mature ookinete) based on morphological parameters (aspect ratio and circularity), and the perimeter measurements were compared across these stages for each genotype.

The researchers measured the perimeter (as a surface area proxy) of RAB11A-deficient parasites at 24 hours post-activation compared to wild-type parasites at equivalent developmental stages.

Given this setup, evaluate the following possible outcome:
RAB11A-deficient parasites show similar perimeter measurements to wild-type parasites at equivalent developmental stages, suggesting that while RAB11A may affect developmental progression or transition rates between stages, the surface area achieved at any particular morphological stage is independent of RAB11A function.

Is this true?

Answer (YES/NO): YES